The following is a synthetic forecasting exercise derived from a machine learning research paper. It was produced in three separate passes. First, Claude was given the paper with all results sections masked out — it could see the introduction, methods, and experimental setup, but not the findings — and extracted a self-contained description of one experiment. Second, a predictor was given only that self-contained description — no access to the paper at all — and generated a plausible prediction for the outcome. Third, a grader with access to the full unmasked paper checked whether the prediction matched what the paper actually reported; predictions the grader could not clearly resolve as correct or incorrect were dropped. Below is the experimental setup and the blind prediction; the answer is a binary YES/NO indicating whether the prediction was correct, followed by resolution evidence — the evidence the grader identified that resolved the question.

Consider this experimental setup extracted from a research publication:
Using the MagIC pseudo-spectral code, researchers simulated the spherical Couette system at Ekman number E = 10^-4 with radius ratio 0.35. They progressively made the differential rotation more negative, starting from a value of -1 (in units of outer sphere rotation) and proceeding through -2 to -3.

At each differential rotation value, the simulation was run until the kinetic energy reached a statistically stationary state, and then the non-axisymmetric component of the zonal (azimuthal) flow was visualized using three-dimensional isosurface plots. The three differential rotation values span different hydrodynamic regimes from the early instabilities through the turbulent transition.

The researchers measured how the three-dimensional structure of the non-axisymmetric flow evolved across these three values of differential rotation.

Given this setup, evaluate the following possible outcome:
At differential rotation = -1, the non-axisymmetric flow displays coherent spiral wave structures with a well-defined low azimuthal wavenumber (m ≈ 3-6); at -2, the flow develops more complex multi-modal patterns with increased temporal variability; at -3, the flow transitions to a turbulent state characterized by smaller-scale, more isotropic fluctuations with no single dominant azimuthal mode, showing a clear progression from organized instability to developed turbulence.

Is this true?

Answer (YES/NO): NO